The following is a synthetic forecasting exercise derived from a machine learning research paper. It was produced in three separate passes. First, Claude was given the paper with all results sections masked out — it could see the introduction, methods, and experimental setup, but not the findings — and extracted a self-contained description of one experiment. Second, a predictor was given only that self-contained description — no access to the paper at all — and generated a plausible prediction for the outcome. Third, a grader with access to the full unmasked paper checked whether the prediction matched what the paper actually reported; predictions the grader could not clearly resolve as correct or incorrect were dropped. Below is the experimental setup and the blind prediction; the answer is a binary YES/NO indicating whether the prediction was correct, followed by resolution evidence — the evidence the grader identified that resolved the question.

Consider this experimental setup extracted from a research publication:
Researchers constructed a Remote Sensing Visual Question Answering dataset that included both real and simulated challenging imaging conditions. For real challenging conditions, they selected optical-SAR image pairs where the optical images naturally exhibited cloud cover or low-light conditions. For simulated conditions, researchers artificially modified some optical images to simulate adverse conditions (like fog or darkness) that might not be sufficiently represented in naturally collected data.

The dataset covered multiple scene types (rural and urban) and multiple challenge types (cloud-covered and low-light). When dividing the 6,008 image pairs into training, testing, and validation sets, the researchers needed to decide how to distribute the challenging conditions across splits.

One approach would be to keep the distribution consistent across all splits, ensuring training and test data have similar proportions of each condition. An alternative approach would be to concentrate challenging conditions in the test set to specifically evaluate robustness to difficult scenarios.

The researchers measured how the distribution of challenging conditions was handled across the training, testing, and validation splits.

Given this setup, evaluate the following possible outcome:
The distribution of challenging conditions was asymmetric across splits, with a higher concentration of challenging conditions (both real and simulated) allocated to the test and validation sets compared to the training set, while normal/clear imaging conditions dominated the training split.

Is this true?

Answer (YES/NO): NO